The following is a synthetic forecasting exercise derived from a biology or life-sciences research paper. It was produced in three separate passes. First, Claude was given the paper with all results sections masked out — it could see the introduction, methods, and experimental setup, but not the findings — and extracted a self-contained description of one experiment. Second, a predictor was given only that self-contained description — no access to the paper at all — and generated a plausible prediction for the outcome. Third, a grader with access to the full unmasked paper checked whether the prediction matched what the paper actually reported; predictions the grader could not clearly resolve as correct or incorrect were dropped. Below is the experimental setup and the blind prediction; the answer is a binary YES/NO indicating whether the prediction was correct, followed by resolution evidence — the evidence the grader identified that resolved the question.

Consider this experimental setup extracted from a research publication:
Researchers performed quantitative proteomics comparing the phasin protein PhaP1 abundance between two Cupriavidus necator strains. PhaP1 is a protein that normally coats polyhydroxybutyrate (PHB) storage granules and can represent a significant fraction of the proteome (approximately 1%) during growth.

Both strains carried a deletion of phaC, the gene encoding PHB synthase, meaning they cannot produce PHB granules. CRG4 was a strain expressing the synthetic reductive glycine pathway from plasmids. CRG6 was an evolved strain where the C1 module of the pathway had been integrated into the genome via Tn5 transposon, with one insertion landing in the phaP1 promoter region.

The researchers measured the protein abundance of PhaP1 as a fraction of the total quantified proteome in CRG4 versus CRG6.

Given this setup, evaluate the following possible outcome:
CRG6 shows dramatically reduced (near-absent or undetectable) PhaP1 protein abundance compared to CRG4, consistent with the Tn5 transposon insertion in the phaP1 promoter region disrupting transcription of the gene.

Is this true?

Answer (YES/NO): YES